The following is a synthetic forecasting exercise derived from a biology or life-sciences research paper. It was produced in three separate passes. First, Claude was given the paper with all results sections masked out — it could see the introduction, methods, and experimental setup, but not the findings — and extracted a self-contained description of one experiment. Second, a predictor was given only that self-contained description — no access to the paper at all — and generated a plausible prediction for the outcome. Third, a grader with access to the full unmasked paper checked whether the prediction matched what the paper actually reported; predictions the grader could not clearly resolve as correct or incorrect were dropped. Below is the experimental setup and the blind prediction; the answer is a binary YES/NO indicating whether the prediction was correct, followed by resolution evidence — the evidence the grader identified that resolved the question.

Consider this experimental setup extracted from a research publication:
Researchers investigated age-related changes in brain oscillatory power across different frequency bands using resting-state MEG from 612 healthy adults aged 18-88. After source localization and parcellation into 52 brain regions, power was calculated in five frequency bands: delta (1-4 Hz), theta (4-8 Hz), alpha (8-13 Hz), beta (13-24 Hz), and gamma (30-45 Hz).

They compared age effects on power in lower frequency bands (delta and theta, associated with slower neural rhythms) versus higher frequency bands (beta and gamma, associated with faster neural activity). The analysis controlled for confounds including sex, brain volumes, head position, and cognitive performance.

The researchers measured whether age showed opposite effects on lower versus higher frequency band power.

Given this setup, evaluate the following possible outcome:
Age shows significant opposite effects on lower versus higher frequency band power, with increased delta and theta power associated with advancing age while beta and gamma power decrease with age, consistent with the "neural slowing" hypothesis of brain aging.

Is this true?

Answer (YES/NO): NO